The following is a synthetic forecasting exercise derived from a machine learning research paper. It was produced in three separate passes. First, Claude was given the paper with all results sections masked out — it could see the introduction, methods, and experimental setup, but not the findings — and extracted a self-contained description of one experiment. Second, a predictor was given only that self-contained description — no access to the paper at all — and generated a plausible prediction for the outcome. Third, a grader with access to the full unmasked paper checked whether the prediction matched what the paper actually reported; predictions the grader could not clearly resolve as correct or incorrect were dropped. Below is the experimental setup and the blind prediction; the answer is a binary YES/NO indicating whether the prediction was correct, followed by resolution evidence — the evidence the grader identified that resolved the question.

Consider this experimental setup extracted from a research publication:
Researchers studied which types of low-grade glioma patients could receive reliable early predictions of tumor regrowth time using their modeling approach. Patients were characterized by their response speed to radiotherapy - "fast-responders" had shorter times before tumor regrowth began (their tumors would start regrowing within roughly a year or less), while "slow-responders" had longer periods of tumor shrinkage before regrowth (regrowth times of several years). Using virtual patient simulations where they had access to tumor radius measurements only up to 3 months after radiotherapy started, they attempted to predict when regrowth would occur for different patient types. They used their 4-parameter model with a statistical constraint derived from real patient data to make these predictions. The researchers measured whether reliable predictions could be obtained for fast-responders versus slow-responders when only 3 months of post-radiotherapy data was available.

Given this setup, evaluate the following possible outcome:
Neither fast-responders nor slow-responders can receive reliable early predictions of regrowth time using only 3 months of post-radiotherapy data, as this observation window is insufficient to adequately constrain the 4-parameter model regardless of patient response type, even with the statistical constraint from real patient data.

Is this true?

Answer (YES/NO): NO